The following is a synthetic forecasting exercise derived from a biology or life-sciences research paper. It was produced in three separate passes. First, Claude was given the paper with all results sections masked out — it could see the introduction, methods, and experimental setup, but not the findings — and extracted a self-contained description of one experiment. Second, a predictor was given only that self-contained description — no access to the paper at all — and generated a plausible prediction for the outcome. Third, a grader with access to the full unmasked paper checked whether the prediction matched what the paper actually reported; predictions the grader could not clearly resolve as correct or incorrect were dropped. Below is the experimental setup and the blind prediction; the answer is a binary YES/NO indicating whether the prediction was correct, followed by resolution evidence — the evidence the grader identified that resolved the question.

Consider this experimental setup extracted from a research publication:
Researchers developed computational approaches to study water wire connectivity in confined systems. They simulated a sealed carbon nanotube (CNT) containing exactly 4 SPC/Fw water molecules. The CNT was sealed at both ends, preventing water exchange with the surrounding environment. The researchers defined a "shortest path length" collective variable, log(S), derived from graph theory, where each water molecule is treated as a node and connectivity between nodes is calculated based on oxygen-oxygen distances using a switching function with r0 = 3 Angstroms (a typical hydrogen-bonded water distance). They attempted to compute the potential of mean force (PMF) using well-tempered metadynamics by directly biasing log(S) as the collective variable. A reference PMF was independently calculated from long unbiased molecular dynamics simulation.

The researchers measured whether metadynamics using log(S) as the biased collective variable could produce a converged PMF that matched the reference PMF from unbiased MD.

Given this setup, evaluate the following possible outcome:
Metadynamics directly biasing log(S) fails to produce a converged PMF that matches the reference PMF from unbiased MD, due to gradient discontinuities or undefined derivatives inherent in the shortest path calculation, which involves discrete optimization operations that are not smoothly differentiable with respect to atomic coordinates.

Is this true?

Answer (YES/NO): YES